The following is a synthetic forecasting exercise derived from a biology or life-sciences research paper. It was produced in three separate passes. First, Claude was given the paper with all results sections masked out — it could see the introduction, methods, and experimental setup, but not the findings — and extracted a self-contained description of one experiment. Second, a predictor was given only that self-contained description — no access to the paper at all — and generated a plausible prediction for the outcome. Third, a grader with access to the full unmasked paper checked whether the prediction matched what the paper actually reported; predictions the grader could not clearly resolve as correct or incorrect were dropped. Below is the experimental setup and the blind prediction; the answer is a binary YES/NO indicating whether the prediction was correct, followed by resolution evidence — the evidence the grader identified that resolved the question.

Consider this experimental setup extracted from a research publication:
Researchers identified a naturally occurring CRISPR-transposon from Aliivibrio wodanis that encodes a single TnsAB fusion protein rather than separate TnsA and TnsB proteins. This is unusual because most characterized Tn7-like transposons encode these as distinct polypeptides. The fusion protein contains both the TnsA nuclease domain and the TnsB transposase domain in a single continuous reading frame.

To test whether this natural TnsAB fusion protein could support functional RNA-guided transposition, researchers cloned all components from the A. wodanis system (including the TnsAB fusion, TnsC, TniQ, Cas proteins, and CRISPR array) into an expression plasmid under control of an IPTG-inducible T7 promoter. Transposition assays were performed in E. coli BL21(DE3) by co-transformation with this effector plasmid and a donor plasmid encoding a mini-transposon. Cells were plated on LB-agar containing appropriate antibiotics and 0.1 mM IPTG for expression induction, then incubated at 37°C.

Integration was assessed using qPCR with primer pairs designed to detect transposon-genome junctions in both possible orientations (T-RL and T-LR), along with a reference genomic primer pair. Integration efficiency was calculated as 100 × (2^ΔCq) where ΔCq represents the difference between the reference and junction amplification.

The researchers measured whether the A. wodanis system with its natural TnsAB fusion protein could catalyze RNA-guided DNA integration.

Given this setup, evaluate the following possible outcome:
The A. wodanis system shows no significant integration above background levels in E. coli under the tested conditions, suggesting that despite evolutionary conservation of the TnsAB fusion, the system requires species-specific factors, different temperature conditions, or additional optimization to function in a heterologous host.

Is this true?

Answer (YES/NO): NO